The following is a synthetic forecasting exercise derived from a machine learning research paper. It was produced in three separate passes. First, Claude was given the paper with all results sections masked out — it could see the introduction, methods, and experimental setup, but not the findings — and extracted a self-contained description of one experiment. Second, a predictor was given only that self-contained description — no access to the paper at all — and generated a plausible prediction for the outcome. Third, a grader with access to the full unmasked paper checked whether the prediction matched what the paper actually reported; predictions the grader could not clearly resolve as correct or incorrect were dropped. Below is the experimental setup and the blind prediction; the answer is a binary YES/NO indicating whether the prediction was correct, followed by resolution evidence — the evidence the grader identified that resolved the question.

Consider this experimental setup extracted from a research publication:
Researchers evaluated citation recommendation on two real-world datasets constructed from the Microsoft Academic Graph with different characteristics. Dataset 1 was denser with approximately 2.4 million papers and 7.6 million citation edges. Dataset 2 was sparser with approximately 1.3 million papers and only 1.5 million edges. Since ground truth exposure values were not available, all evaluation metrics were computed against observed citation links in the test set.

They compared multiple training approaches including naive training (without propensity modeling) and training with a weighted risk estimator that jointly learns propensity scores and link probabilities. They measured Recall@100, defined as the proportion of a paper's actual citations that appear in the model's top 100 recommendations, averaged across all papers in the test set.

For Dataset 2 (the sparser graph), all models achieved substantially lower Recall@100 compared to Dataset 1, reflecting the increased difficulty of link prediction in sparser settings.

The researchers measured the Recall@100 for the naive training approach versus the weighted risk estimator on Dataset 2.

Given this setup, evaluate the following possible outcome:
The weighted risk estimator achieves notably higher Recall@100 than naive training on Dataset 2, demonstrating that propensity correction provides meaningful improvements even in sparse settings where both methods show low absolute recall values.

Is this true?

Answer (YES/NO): NO